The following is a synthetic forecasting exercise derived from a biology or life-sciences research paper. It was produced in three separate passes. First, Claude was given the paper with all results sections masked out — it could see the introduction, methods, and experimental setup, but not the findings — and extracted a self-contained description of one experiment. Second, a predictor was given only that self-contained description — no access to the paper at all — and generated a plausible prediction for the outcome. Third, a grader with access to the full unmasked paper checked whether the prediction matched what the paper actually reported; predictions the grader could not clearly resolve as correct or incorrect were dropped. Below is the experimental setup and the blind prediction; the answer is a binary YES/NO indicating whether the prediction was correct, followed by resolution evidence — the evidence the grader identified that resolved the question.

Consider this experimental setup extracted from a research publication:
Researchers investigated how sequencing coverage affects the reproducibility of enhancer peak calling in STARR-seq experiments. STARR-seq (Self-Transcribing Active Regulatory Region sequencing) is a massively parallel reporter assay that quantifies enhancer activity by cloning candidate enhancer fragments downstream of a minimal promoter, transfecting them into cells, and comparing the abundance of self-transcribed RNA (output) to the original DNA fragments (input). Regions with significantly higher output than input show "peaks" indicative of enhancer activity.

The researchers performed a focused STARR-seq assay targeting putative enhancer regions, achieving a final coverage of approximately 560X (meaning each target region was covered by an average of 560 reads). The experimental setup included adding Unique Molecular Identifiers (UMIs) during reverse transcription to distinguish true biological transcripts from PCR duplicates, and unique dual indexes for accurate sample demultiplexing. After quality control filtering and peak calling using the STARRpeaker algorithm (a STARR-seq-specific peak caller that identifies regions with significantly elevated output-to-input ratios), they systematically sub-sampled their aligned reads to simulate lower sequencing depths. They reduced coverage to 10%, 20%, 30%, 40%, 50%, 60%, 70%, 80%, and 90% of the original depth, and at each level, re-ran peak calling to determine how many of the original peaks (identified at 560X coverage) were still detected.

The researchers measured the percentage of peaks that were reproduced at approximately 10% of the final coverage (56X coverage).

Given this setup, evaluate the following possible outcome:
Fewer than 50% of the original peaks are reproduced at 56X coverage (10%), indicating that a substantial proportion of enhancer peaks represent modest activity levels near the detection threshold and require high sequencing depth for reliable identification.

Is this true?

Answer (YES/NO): NO